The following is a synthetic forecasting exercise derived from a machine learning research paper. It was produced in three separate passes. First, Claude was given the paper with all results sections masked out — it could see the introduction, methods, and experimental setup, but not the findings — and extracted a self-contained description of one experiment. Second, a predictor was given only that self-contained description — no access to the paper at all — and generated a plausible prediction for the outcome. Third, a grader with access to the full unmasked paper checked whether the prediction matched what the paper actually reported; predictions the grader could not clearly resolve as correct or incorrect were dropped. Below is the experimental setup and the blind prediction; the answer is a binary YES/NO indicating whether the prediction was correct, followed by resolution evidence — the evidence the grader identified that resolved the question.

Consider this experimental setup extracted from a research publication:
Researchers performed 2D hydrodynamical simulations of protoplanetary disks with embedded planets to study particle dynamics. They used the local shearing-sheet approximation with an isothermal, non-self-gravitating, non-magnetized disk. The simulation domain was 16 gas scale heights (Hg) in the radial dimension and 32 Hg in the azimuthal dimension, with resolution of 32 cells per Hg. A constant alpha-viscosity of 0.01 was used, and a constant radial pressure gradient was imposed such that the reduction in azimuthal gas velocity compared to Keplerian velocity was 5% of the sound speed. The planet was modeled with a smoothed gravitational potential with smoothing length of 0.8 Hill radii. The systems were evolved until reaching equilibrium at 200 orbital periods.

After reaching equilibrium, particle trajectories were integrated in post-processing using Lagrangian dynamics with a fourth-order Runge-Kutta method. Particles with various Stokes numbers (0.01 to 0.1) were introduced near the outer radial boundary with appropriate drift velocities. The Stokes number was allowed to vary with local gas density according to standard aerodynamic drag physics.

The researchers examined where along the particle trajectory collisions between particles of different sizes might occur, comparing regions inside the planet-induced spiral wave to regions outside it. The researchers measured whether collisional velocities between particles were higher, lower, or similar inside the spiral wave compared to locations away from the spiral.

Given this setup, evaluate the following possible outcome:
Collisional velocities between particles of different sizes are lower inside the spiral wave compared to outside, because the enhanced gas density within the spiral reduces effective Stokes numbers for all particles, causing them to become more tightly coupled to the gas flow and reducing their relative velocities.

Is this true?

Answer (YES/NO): NO